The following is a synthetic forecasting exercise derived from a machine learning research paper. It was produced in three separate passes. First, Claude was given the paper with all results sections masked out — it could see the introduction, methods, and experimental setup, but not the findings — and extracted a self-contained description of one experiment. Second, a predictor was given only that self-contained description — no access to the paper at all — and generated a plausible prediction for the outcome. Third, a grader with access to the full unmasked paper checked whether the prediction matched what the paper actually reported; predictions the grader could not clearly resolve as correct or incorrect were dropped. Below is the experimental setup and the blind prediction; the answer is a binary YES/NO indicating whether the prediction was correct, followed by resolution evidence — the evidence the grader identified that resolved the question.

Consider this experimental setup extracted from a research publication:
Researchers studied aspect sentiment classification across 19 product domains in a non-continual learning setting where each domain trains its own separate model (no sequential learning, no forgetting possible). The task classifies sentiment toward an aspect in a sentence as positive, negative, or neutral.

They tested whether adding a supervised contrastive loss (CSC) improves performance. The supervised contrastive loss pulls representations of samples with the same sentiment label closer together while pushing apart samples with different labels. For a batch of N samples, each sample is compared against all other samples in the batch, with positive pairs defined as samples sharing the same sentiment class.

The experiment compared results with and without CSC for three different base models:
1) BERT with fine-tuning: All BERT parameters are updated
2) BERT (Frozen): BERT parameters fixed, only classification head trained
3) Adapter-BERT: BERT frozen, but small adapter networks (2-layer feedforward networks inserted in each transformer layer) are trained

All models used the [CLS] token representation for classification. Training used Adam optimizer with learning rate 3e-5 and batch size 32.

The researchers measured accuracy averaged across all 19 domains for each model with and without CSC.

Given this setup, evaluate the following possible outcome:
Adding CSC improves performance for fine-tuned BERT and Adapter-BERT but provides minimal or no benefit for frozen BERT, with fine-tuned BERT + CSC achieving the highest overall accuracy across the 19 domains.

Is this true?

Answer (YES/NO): NO